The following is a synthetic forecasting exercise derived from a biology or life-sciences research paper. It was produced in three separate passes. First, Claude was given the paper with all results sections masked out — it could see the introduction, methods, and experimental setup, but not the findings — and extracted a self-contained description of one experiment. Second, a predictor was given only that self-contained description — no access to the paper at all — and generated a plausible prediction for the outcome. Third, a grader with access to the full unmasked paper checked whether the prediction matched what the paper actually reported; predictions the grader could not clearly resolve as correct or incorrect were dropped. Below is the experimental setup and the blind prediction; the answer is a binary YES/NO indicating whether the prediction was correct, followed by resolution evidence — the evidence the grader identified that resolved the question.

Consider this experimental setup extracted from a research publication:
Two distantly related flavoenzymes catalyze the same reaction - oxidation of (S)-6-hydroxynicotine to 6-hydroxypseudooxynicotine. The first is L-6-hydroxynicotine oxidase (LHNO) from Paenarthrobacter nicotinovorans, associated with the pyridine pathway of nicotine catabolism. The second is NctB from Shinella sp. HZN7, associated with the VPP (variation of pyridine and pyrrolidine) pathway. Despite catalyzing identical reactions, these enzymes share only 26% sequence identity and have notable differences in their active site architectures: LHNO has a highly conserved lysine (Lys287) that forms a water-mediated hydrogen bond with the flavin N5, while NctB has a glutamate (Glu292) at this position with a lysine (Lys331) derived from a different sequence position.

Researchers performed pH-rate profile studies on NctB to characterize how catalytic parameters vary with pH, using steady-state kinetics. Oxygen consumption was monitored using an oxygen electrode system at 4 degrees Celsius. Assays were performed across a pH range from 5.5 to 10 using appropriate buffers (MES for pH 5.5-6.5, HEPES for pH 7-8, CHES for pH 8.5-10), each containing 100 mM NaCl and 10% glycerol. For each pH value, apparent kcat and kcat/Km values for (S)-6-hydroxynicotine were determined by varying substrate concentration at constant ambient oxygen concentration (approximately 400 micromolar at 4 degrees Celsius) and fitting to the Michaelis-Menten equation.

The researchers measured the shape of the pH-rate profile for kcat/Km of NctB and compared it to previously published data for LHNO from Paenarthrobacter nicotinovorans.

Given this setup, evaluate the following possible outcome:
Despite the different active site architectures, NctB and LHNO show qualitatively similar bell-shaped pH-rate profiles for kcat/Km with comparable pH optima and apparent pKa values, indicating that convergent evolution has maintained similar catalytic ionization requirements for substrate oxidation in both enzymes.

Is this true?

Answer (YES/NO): YES